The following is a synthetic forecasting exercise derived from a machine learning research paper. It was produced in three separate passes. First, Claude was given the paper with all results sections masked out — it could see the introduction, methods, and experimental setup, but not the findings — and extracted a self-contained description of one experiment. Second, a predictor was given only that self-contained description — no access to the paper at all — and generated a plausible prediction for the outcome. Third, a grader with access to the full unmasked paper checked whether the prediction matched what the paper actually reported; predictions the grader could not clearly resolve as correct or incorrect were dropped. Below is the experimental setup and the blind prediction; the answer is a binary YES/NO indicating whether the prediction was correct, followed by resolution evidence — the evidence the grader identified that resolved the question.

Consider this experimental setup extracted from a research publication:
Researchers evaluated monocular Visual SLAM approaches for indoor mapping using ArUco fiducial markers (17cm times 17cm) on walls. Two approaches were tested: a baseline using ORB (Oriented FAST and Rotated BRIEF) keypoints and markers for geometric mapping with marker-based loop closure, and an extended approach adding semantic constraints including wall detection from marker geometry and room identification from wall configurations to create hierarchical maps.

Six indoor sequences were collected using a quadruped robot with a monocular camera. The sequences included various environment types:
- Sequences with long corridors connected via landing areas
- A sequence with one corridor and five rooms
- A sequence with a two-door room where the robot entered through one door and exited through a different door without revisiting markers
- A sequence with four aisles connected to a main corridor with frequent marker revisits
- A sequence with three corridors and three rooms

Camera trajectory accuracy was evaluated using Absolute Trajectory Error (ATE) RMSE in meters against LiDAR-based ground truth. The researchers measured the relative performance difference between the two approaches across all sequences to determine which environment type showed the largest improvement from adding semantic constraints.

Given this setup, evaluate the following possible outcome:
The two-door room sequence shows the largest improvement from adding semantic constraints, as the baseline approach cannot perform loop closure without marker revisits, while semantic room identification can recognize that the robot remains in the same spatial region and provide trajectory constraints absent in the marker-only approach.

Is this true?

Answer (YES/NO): YES